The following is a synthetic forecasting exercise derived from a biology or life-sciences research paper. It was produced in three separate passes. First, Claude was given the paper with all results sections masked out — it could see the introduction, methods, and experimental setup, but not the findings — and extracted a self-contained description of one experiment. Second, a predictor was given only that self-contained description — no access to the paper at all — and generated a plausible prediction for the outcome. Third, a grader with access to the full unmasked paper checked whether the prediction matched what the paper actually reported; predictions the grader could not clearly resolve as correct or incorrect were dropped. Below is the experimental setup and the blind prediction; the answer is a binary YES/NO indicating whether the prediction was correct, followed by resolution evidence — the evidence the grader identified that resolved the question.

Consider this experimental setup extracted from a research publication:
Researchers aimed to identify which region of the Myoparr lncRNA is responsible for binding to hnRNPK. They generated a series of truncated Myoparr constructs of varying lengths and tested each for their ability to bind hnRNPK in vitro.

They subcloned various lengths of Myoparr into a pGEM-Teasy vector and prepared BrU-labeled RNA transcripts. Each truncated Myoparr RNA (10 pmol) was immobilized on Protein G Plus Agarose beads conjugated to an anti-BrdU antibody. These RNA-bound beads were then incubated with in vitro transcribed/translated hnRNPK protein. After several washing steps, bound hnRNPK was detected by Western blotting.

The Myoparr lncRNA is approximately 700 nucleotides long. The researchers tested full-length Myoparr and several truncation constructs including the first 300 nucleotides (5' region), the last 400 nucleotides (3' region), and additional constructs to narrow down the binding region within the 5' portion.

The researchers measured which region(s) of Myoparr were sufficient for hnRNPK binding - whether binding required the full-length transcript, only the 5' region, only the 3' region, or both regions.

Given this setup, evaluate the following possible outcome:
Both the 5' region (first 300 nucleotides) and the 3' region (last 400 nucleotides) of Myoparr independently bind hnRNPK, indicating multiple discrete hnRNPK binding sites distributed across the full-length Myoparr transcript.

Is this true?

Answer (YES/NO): NO